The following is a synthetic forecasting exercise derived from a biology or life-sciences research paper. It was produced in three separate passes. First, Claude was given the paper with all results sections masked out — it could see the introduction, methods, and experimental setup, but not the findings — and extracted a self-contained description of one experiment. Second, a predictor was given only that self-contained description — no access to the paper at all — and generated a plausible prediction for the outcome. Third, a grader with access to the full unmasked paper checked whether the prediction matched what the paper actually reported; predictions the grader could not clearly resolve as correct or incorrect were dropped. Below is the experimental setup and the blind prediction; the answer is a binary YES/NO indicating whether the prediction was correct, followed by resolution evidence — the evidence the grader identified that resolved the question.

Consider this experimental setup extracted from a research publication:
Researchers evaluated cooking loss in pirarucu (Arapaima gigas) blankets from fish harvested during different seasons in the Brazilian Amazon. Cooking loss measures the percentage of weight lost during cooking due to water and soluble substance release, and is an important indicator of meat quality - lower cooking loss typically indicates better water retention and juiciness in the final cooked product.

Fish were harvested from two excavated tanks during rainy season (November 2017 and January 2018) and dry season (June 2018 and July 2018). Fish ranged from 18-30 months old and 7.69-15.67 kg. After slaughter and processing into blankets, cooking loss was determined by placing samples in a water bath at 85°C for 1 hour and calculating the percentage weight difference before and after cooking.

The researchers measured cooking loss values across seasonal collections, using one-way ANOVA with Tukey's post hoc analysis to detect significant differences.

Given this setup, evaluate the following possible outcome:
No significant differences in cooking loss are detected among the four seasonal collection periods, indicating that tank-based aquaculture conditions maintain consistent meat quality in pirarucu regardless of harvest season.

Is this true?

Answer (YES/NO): YES